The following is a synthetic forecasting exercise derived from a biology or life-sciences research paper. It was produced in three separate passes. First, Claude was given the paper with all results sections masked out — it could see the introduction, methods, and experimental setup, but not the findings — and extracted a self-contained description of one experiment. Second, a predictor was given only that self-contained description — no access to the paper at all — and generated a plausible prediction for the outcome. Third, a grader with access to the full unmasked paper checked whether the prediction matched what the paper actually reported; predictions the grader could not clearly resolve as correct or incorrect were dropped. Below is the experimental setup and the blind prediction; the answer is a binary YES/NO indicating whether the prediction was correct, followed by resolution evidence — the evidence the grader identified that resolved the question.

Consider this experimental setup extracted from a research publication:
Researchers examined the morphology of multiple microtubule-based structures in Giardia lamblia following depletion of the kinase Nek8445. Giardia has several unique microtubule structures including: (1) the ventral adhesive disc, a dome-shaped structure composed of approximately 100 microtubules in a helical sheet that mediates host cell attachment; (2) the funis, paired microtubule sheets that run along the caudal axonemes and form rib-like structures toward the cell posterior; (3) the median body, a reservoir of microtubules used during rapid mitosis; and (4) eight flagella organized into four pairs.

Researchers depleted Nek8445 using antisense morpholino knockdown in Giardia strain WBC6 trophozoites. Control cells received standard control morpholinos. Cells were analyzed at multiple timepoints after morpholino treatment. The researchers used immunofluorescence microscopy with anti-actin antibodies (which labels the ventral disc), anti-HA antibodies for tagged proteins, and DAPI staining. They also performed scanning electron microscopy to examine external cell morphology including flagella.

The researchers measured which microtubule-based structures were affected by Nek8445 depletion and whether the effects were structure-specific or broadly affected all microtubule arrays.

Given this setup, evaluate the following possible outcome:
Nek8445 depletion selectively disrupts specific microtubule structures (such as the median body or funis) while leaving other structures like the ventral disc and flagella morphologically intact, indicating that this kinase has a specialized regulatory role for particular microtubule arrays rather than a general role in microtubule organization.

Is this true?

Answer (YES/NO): NO